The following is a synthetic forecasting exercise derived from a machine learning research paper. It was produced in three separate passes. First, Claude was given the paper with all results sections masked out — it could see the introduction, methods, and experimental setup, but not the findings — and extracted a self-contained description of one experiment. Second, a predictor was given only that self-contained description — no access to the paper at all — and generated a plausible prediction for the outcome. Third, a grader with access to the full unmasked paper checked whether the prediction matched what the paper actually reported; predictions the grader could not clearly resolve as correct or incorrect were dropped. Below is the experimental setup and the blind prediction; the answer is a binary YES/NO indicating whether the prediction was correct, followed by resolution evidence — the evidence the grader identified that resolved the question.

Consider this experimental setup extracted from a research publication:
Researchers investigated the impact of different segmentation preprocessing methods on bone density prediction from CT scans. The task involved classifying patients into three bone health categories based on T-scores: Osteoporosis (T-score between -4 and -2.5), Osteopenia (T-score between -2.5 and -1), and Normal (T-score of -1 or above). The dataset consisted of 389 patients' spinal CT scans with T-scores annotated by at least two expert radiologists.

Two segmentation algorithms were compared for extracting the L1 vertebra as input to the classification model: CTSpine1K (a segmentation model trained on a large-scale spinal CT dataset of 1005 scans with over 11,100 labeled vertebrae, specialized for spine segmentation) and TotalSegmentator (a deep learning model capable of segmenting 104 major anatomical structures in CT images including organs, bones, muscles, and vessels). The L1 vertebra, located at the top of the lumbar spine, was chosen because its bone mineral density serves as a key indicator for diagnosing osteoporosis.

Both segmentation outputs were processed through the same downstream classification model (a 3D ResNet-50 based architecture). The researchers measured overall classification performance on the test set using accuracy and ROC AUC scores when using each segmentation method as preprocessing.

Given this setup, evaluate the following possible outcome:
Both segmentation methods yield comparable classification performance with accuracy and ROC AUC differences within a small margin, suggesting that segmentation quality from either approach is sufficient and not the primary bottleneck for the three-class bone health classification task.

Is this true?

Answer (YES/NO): NO